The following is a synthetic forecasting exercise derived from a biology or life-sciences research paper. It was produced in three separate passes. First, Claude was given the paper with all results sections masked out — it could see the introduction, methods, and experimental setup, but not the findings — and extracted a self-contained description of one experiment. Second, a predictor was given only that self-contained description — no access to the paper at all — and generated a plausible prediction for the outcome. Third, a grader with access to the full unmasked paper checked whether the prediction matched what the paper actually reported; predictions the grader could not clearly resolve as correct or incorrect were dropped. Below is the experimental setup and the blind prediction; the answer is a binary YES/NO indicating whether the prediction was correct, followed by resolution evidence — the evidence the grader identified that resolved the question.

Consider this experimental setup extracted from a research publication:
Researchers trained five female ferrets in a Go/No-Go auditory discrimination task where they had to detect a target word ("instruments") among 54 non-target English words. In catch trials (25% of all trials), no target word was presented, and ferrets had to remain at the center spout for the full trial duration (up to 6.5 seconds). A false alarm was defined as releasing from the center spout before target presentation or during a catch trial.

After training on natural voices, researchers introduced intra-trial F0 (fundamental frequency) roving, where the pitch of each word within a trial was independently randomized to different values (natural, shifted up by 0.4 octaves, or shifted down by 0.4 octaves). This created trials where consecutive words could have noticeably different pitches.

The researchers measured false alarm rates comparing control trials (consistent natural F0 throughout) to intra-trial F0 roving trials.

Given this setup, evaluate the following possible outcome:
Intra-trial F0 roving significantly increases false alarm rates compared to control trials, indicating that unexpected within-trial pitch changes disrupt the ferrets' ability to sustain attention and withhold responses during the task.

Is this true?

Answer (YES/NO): NO